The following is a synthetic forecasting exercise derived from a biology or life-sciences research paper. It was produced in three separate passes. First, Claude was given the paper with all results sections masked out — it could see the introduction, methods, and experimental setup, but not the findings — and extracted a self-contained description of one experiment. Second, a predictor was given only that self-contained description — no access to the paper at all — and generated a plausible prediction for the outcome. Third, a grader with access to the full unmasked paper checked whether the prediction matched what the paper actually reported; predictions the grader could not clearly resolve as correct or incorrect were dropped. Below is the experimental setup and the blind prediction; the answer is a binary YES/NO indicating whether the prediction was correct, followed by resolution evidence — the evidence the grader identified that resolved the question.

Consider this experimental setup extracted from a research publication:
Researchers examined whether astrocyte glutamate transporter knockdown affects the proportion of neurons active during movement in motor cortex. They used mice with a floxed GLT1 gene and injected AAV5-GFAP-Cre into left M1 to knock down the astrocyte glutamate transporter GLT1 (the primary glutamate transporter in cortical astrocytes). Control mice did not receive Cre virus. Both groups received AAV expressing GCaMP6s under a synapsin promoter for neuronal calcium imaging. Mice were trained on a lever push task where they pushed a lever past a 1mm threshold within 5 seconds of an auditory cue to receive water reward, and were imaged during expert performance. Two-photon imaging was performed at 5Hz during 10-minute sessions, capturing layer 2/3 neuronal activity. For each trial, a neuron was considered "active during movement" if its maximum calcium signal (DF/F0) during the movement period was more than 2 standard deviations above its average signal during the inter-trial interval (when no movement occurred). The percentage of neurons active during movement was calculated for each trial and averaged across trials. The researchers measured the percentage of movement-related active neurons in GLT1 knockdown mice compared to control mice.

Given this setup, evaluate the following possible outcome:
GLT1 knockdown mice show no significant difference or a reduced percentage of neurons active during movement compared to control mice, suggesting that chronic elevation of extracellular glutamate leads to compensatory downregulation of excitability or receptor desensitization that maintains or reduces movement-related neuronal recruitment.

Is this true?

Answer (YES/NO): NO